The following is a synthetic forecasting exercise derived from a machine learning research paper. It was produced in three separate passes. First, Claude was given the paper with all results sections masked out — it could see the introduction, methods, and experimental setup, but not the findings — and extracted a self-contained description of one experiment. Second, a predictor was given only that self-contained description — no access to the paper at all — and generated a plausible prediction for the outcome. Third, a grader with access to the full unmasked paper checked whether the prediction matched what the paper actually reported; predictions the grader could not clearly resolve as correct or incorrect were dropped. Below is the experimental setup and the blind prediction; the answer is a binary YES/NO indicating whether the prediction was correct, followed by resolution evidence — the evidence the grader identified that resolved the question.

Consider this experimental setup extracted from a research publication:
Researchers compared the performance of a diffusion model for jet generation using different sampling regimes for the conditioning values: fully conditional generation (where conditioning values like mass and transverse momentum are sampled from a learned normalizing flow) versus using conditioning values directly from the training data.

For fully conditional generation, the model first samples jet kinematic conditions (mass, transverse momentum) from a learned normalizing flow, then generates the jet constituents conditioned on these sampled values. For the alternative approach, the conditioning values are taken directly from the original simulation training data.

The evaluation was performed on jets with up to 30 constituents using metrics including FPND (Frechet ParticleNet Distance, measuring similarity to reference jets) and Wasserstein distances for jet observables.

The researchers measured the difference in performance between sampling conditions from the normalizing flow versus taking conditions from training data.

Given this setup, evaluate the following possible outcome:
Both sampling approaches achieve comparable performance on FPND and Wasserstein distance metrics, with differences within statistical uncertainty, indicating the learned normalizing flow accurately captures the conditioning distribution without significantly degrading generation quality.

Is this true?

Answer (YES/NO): YES